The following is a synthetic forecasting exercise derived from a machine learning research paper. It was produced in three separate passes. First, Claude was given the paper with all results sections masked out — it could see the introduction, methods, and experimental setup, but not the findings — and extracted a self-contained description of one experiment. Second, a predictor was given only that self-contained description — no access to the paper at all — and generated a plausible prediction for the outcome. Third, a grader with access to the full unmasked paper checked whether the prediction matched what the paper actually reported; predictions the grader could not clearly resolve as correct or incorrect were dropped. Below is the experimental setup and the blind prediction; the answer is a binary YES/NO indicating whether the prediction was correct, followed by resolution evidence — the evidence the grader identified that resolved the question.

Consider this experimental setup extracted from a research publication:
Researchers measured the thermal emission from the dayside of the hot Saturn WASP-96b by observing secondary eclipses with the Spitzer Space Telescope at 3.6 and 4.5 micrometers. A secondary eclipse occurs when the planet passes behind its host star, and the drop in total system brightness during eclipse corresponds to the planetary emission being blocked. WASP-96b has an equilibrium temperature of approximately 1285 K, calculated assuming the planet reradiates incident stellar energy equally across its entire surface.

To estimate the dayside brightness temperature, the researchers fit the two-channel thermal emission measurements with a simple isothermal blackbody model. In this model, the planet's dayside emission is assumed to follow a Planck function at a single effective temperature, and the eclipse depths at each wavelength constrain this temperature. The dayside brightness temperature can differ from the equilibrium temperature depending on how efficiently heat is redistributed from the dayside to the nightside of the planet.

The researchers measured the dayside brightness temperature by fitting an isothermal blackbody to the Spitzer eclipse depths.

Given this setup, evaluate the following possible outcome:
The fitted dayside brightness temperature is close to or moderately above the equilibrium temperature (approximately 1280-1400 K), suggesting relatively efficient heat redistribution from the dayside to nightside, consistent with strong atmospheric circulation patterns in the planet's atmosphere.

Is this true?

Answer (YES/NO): NO